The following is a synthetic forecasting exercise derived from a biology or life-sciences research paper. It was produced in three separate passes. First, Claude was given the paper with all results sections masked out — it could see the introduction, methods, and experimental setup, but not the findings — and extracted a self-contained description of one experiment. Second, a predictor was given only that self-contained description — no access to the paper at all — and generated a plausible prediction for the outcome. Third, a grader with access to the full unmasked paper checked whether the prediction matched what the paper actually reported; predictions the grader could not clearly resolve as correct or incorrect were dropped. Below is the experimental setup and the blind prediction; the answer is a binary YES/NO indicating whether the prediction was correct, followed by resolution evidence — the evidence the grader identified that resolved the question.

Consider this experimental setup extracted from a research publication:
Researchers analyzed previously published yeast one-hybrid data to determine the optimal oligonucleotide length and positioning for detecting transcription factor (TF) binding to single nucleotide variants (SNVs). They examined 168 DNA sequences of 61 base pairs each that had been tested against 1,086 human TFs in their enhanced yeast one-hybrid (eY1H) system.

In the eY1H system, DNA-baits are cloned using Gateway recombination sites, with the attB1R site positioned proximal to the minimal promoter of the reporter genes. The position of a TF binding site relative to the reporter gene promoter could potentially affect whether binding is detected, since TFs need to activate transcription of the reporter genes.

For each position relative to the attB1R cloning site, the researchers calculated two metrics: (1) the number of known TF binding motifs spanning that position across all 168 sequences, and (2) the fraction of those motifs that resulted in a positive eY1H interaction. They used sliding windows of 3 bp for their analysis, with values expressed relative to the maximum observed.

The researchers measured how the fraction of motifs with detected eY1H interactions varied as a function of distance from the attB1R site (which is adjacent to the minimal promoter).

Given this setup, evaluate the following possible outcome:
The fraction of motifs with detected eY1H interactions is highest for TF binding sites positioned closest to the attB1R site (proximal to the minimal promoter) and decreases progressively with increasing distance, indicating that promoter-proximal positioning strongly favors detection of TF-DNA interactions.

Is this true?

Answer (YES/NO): NO